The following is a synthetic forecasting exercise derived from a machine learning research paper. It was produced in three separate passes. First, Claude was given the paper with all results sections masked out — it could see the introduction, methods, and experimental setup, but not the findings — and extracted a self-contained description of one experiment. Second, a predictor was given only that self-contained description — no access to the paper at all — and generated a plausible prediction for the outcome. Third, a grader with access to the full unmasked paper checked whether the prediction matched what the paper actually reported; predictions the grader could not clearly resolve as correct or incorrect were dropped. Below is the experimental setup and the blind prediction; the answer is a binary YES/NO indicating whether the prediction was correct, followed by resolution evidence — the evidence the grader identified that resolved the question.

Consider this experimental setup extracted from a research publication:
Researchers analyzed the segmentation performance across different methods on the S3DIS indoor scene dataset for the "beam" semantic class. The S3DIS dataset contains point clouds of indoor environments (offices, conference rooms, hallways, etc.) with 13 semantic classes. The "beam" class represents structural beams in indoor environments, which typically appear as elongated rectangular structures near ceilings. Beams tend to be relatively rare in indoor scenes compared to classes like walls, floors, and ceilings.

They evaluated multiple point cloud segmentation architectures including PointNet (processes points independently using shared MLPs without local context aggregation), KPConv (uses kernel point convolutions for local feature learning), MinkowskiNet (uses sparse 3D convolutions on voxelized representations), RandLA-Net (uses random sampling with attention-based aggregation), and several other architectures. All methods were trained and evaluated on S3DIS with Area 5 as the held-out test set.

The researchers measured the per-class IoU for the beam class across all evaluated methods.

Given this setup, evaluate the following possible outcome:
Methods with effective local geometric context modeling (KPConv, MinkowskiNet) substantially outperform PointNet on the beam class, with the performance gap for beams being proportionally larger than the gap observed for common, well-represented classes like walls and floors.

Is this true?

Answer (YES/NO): NO